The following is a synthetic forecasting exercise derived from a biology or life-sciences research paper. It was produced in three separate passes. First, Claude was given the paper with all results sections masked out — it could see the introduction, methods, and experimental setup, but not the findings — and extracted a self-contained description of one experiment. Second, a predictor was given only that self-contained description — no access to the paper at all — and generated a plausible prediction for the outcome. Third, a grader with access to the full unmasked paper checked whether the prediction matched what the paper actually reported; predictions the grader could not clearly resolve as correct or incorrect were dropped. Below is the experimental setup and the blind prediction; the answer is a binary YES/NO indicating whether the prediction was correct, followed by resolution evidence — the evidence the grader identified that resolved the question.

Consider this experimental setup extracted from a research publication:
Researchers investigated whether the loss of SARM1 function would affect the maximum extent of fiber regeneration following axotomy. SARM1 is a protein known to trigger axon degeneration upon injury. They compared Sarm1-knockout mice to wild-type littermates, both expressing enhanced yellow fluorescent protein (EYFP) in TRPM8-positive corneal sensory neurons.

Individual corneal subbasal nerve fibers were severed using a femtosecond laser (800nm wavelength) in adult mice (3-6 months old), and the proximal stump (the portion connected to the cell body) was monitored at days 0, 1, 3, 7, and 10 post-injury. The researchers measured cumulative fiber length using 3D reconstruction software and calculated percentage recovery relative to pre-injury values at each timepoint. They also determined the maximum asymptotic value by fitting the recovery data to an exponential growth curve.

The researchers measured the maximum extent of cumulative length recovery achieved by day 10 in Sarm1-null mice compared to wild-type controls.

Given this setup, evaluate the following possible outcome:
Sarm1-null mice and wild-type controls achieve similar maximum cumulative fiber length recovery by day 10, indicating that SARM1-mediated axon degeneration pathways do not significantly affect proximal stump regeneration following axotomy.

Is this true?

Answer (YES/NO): NO